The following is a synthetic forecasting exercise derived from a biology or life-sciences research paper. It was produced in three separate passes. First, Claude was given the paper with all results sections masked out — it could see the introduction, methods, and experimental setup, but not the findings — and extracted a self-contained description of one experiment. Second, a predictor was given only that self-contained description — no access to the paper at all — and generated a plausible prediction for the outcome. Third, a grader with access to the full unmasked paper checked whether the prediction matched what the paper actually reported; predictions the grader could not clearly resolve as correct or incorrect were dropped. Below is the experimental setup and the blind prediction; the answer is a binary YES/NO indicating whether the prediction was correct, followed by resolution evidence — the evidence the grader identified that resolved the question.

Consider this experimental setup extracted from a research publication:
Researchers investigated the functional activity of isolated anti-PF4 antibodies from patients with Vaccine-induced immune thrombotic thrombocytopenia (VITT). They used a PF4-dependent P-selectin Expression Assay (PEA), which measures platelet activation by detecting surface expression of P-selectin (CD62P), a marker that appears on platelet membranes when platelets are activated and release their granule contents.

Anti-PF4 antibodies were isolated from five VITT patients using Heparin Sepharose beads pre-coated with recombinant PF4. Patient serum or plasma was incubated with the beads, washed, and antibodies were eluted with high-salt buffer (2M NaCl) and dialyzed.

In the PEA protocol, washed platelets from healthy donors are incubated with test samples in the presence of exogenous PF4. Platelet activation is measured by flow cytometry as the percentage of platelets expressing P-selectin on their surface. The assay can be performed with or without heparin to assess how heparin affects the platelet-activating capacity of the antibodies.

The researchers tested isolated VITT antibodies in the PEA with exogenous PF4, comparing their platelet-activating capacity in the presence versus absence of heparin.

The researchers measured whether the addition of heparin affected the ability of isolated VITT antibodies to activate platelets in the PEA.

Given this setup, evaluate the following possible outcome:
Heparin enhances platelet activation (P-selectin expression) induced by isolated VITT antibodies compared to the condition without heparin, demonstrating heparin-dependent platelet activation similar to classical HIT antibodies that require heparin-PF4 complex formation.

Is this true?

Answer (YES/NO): NO